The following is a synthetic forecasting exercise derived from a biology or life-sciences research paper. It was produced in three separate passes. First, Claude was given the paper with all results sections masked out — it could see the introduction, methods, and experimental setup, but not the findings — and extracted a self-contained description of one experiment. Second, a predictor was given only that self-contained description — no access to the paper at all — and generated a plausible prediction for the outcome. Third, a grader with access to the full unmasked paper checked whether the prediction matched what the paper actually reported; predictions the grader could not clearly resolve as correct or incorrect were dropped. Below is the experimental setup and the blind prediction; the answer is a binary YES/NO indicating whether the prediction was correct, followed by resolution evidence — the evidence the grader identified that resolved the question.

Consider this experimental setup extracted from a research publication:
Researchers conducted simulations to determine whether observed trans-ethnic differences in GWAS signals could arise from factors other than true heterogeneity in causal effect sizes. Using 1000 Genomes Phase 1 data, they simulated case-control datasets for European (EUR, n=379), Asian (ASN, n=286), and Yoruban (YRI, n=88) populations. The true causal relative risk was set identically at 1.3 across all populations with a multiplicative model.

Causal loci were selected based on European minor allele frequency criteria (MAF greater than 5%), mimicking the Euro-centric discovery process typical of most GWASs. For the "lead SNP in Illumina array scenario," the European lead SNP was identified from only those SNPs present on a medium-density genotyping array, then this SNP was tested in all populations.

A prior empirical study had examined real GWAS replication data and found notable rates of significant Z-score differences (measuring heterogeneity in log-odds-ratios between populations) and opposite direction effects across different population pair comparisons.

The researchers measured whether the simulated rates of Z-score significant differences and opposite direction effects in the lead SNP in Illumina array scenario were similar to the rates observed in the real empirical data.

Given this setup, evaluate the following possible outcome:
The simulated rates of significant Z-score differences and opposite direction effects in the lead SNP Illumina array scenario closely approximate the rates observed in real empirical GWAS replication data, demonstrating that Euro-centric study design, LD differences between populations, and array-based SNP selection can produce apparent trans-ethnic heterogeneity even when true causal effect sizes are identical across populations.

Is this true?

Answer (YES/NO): YES